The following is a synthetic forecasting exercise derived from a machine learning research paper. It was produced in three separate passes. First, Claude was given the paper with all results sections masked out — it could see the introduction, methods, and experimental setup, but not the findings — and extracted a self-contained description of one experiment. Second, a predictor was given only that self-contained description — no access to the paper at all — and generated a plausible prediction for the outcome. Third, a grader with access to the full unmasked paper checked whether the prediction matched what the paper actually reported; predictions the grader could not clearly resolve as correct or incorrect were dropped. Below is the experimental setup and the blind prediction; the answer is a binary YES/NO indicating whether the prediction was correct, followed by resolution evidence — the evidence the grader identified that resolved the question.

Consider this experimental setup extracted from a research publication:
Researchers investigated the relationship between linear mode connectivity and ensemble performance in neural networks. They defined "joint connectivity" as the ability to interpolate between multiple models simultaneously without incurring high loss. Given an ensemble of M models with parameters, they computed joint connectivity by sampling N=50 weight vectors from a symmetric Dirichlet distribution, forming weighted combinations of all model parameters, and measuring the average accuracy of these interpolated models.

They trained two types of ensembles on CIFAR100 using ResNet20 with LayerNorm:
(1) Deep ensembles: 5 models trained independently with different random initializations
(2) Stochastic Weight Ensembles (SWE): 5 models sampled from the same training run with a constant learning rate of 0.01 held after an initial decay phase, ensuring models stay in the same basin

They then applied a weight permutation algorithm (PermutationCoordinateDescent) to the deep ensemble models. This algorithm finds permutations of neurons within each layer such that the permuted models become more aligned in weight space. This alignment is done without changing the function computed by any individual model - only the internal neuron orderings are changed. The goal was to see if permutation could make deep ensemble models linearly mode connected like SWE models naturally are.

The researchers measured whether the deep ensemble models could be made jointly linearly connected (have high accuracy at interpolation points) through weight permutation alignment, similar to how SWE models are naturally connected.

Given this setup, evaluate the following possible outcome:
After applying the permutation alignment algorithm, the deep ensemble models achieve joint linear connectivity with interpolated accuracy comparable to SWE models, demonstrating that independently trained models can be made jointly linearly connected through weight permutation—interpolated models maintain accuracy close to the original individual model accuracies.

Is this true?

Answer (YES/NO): NO